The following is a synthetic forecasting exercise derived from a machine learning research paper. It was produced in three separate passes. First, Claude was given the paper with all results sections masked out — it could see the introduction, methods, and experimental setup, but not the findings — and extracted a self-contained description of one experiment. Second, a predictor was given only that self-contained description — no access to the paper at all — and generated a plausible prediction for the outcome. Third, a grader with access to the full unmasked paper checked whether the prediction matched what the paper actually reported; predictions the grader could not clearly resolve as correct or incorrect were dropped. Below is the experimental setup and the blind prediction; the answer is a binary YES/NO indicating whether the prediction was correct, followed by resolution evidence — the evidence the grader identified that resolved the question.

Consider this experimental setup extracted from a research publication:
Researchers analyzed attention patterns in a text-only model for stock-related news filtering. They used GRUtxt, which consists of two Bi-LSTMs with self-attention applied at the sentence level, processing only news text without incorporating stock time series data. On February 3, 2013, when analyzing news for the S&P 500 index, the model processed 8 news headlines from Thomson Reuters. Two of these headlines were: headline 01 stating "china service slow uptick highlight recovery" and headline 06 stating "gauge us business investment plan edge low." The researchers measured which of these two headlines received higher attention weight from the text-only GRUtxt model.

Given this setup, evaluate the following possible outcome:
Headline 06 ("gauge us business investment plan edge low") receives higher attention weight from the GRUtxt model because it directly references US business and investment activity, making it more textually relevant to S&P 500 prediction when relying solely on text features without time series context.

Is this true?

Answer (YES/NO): YES